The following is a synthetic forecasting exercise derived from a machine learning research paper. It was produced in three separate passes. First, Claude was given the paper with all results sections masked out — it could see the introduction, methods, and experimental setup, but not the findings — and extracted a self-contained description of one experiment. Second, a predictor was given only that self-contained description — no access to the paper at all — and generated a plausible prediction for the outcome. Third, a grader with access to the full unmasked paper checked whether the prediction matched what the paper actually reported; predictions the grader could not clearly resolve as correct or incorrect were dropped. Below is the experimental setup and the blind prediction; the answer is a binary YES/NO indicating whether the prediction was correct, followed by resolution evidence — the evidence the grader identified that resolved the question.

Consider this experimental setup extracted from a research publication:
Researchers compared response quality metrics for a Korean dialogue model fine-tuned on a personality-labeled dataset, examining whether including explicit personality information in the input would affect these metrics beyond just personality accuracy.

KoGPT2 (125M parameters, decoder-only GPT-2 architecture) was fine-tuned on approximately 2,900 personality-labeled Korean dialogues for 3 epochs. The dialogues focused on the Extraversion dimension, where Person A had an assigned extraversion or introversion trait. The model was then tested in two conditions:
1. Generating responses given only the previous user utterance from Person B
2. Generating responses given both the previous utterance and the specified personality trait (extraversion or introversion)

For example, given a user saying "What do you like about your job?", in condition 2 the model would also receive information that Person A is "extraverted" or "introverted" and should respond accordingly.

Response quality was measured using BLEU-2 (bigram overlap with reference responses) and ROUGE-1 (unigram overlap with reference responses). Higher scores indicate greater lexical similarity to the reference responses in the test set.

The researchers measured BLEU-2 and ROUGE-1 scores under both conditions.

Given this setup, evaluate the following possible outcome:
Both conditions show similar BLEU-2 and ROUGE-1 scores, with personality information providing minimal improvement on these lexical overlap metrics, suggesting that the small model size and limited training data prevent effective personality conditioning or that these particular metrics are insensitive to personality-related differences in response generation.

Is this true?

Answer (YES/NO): NO